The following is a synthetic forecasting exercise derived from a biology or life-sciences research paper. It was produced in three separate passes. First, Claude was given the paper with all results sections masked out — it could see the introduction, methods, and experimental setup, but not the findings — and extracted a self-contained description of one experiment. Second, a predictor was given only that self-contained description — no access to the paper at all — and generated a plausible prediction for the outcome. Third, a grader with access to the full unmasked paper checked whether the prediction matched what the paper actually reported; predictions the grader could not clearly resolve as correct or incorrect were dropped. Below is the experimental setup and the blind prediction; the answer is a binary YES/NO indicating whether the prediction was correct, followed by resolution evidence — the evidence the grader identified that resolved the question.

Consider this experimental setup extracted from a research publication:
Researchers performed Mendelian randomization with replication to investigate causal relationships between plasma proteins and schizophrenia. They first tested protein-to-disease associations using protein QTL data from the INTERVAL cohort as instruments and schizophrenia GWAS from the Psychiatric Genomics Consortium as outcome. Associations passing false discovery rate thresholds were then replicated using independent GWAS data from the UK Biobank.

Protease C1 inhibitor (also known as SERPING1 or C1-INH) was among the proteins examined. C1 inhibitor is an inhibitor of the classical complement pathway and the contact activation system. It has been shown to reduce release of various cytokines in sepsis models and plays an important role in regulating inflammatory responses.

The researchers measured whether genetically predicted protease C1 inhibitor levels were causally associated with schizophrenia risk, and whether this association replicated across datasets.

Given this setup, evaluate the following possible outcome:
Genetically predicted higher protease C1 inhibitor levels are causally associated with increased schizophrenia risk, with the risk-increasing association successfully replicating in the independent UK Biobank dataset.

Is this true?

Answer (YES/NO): NO